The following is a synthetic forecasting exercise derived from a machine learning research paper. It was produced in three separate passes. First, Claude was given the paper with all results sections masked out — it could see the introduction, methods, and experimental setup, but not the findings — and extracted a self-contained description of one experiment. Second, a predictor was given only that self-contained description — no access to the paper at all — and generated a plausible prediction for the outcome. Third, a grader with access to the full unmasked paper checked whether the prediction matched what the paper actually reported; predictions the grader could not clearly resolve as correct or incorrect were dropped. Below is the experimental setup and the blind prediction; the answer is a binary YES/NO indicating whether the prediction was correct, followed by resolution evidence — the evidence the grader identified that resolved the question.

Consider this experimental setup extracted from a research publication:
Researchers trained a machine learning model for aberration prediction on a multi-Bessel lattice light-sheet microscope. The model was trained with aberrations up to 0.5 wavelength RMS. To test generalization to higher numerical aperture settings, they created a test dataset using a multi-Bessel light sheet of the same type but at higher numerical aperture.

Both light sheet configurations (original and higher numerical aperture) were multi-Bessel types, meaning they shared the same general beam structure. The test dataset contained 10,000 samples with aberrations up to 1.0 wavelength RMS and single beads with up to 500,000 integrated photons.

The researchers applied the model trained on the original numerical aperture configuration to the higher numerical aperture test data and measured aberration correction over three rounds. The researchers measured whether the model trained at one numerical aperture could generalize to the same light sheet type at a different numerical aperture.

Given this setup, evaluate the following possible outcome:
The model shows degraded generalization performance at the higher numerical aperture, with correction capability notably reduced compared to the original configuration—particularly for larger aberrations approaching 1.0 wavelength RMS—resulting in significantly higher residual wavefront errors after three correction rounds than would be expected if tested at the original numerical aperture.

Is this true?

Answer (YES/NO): NO